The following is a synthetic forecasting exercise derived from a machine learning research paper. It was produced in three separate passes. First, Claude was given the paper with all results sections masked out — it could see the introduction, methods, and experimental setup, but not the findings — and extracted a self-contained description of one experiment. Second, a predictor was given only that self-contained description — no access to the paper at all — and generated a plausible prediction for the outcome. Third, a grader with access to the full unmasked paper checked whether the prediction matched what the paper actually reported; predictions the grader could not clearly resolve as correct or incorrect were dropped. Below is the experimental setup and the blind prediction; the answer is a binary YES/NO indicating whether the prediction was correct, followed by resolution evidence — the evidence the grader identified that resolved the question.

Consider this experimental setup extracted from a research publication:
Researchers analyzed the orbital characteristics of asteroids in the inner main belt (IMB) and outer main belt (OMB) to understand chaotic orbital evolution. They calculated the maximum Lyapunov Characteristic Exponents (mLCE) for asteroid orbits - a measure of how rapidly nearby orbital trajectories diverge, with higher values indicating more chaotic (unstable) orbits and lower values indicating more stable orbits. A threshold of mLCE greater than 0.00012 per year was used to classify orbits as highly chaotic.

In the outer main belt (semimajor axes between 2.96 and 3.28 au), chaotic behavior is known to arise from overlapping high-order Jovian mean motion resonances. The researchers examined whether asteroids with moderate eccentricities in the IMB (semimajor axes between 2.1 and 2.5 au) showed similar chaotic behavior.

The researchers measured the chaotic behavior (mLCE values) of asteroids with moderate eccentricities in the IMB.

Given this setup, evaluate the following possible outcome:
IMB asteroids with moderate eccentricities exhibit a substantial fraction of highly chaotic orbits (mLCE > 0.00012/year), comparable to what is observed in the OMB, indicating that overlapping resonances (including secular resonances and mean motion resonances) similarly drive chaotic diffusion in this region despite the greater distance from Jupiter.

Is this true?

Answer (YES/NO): YES